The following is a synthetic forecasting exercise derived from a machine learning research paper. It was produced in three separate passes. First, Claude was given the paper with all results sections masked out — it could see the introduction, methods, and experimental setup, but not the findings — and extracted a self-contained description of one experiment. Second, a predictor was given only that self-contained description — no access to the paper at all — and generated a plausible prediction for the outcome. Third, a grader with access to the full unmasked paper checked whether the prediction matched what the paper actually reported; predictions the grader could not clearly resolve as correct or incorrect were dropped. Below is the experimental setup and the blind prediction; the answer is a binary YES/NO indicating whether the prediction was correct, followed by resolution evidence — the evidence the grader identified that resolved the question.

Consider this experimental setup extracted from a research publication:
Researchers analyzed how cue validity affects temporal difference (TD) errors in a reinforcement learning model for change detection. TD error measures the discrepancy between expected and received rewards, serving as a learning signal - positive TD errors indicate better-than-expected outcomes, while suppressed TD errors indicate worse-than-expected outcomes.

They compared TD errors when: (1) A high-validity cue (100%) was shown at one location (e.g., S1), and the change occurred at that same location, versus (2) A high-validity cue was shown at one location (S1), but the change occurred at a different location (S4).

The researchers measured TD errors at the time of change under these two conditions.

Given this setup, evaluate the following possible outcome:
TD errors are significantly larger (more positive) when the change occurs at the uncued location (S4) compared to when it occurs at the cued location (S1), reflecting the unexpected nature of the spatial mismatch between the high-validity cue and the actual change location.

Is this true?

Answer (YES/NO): NO